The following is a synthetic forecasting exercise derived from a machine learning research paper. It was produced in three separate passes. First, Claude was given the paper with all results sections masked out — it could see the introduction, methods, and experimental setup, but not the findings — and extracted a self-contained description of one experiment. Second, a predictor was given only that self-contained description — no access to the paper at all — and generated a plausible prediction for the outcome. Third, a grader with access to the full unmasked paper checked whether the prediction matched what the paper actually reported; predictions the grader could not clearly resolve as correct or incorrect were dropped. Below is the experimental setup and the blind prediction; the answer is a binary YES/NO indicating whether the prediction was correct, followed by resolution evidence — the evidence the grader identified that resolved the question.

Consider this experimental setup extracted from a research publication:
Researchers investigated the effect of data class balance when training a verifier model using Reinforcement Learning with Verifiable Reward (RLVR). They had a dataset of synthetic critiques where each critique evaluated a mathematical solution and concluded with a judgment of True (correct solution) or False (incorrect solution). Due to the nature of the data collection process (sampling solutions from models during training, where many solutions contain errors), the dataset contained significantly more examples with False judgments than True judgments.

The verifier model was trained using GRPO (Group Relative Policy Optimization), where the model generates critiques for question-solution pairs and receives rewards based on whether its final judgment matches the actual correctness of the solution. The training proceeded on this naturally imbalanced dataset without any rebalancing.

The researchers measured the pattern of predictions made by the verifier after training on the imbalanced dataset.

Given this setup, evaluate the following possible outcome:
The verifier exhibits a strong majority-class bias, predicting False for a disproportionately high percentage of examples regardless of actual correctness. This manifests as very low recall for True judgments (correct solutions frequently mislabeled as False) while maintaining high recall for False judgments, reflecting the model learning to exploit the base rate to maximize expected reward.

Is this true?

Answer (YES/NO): YES